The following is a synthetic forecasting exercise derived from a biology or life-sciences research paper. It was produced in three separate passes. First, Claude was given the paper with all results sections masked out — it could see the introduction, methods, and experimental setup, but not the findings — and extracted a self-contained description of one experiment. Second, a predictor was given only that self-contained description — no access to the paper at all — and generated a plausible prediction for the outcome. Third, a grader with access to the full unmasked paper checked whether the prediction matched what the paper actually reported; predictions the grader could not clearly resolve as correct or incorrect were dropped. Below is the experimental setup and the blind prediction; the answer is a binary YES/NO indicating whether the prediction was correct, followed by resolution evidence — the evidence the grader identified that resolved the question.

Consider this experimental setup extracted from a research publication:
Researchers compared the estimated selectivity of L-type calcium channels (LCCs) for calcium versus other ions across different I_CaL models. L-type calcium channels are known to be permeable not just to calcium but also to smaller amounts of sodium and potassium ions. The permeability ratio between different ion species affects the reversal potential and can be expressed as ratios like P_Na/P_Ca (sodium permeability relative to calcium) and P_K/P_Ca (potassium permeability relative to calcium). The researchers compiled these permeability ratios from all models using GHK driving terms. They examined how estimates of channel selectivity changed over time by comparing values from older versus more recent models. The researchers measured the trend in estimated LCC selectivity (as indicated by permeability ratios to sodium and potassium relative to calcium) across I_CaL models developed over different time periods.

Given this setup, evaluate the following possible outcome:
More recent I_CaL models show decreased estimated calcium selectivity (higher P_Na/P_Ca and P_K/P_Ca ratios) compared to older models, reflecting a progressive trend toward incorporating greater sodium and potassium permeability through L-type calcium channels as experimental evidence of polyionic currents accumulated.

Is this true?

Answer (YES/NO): NO